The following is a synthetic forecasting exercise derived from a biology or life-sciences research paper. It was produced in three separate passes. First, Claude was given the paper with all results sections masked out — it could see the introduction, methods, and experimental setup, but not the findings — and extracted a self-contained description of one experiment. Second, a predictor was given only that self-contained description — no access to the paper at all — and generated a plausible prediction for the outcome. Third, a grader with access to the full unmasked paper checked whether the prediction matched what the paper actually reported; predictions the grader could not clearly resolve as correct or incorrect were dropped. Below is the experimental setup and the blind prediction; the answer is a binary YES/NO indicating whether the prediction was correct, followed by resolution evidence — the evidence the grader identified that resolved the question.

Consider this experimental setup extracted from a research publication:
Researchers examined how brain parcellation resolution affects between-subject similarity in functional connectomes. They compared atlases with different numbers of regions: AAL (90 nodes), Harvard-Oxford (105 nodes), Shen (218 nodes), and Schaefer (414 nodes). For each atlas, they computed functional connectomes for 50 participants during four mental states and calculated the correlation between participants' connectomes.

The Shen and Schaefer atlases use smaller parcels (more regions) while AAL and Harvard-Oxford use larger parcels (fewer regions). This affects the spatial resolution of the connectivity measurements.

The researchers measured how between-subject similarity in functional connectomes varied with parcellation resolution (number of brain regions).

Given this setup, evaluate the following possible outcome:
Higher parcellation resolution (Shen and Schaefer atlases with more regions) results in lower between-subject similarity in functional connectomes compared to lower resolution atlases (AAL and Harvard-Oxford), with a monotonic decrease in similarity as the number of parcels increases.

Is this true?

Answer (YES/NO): YES